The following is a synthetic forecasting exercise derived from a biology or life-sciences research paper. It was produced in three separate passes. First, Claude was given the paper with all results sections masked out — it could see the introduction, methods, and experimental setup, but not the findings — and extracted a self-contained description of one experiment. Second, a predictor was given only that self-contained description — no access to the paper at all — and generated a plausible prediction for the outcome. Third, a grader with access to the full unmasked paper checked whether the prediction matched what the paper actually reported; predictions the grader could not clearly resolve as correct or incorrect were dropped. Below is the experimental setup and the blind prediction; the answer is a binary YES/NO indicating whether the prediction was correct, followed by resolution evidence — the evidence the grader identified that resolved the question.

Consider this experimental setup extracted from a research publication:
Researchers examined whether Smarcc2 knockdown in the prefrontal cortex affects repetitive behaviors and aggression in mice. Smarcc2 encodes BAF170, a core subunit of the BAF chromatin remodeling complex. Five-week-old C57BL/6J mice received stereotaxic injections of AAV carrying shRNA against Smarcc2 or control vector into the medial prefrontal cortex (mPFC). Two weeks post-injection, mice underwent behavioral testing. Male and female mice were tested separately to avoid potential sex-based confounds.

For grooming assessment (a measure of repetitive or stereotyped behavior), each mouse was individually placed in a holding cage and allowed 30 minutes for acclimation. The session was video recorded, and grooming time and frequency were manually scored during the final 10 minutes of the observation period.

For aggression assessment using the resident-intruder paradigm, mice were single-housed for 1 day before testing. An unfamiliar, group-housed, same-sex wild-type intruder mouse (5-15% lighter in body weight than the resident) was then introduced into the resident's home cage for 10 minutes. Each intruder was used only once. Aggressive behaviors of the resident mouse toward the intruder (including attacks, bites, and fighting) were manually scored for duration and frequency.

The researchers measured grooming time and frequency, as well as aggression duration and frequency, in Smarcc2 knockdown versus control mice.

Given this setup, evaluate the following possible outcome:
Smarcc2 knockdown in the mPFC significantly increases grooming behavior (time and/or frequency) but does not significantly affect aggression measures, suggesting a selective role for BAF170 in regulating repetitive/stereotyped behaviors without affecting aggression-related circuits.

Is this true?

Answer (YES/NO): NO